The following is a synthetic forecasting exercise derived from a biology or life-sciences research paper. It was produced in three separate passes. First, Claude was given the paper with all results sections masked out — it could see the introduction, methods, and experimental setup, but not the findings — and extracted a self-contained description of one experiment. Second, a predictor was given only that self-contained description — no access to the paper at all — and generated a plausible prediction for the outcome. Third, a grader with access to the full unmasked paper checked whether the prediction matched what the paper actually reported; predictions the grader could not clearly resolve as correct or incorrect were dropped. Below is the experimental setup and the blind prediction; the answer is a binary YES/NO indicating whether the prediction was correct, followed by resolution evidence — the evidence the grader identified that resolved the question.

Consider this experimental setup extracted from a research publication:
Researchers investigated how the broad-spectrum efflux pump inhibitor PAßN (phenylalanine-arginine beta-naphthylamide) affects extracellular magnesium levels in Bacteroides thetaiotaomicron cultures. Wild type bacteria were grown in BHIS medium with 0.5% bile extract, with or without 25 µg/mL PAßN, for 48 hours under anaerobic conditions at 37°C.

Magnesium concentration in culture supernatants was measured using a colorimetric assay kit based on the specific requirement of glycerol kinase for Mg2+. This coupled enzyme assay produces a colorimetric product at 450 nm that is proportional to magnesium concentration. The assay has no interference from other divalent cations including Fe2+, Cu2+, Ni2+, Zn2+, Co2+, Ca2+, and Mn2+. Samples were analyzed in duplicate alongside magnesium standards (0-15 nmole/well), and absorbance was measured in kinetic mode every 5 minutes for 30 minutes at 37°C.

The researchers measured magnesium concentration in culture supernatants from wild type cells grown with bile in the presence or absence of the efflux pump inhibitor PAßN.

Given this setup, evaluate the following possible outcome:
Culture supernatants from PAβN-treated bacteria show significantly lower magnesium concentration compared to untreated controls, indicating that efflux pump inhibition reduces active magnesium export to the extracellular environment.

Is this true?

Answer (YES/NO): YES